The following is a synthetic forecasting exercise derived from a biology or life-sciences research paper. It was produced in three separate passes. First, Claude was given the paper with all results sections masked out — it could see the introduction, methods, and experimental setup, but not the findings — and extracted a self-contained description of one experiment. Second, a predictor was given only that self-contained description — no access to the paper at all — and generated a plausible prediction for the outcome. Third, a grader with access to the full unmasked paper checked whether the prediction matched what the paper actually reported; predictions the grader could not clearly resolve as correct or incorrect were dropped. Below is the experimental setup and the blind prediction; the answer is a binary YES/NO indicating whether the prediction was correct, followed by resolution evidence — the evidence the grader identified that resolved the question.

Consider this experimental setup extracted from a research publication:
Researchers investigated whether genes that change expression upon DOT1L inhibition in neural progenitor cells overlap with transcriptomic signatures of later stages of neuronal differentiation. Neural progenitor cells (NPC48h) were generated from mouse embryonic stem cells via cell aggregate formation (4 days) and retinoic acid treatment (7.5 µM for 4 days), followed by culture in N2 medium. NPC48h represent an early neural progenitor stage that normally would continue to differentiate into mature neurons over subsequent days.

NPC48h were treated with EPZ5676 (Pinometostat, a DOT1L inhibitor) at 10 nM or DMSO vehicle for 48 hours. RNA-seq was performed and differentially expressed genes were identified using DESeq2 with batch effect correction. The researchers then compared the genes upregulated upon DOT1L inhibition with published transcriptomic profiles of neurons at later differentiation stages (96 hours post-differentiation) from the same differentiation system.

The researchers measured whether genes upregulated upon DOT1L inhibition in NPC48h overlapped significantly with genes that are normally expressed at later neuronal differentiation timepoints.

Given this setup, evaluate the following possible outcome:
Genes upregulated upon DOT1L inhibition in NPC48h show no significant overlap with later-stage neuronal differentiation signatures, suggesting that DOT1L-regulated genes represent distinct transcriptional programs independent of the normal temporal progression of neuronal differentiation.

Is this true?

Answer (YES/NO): NO